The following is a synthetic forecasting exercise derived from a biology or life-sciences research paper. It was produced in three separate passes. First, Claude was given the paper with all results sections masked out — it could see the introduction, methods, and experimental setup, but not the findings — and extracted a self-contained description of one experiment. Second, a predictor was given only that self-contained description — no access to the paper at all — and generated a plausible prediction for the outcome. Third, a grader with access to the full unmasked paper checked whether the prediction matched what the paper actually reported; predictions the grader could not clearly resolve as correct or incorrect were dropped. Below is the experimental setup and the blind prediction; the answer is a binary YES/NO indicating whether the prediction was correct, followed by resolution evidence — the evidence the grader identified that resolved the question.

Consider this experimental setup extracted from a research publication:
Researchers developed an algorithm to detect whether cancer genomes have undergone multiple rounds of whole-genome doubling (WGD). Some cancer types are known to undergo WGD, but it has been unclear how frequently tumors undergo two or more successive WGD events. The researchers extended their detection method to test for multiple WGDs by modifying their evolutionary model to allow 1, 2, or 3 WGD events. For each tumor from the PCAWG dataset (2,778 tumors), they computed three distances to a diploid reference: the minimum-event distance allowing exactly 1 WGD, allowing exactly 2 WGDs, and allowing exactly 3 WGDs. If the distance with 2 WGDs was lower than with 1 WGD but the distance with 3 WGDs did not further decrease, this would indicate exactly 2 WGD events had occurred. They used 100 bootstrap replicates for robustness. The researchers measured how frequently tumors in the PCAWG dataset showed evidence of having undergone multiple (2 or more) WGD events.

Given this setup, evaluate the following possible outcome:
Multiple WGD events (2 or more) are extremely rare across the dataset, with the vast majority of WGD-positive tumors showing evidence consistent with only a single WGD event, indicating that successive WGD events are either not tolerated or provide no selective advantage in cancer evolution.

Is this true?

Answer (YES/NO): YES